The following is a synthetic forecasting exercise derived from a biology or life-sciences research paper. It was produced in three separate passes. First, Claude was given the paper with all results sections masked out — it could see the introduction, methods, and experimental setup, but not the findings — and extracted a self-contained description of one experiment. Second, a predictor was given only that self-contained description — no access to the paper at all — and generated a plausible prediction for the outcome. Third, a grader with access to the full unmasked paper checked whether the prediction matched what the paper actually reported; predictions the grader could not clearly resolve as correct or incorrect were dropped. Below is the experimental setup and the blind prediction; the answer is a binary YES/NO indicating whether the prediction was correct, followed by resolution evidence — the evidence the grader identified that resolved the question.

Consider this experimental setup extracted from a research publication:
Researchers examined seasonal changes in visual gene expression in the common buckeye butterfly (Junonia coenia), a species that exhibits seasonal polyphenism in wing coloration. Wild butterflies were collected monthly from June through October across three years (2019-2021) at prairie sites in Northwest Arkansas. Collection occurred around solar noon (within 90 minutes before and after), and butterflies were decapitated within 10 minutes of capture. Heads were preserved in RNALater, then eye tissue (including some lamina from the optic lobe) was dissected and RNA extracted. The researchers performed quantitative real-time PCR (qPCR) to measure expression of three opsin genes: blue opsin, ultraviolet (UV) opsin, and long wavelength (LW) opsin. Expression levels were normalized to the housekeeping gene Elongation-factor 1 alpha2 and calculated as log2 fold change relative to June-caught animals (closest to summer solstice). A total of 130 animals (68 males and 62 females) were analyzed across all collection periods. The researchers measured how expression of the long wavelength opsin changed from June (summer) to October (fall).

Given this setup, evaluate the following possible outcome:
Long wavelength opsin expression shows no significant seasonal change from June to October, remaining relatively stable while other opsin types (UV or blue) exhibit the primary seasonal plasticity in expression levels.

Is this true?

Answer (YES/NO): NO